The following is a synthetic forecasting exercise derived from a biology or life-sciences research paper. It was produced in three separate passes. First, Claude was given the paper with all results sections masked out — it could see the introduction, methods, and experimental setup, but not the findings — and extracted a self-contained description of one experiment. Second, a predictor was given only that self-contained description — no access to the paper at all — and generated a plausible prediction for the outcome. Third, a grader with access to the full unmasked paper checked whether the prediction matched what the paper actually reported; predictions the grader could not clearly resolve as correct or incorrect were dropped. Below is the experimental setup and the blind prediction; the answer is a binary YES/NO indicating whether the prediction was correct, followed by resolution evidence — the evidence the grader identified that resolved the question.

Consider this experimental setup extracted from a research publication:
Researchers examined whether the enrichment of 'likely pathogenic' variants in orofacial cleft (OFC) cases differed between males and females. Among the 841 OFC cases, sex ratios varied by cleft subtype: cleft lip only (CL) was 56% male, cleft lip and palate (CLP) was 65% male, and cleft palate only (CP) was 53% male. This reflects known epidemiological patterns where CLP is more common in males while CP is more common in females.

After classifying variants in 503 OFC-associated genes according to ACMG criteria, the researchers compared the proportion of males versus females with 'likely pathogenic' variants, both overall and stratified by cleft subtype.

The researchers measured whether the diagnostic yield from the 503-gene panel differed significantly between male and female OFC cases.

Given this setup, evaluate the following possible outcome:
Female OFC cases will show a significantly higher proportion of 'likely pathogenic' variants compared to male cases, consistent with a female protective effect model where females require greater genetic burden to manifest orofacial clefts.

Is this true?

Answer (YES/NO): NO